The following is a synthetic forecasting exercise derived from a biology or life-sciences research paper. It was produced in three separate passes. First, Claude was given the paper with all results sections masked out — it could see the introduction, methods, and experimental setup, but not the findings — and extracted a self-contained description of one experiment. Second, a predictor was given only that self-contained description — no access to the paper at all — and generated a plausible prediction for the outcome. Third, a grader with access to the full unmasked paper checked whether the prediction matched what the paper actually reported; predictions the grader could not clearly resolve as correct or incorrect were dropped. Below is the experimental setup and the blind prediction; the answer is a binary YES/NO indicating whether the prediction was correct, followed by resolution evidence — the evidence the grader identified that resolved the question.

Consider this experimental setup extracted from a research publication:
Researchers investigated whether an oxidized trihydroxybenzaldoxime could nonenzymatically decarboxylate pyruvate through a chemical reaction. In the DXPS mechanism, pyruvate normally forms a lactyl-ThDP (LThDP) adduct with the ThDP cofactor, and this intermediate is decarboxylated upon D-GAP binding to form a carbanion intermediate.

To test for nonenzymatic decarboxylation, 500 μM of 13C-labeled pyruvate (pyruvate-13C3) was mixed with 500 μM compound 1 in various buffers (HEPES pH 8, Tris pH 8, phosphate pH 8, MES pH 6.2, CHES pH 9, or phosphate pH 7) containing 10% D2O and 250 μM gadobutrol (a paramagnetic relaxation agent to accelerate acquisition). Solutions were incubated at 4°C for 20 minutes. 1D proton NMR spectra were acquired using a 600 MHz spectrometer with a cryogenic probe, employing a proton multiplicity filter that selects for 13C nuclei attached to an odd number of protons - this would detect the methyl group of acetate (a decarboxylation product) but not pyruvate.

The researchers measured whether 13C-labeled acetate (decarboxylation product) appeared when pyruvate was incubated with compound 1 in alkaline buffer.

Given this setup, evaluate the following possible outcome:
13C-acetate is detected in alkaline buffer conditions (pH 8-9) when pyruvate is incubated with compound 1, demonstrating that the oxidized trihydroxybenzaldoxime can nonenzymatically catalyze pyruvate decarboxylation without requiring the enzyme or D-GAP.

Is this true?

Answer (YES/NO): YES